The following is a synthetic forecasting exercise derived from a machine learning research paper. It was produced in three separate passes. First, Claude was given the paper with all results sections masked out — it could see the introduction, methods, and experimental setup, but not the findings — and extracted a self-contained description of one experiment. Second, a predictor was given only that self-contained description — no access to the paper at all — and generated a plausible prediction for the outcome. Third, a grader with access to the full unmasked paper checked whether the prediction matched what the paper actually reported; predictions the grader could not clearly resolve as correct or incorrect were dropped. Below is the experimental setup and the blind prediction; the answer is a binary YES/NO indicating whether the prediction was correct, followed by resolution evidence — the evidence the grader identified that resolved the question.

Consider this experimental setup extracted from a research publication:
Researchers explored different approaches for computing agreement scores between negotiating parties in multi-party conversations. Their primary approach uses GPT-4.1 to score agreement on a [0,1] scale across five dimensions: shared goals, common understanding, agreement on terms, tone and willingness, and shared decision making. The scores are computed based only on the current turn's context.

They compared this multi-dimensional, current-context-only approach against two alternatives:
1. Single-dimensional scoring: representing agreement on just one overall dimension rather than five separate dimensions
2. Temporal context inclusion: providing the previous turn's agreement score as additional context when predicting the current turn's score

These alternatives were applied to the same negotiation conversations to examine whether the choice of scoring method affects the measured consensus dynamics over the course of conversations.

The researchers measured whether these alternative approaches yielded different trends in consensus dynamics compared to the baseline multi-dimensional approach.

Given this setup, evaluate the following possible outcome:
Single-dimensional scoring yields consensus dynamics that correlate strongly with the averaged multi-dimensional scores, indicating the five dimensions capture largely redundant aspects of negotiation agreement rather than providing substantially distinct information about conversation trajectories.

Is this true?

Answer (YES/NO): NO